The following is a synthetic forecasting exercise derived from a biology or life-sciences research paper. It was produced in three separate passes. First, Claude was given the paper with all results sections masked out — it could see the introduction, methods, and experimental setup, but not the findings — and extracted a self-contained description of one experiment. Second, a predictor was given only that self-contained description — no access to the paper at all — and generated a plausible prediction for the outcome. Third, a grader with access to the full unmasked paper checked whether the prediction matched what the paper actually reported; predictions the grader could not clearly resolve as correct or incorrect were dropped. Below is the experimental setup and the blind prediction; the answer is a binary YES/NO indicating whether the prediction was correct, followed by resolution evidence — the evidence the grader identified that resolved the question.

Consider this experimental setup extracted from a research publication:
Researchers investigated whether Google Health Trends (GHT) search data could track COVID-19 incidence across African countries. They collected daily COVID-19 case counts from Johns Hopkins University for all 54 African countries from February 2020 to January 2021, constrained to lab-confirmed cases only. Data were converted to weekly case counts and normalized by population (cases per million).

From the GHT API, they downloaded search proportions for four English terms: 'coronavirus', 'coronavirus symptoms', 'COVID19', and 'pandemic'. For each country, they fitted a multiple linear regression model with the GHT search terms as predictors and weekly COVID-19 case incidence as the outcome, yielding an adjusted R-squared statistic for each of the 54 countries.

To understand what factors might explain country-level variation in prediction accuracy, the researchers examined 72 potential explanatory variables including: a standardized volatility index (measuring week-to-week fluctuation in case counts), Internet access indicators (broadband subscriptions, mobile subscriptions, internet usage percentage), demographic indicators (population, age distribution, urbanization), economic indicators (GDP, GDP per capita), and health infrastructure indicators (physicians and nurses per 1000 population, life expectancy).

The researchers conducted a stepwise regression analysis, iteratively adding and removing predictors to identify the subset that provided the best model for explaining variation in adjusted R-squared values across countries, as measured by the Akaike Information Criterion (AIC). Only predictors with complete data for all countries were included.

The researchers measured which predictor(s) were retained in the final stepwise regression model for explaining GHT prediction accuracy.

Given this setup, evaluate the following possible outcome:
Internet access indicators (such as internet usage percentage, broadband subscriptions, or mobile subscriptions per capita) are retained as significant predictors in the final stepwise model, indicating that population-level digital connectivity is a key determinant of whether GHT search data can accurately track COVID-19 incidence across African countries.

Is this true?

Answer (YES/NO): NO